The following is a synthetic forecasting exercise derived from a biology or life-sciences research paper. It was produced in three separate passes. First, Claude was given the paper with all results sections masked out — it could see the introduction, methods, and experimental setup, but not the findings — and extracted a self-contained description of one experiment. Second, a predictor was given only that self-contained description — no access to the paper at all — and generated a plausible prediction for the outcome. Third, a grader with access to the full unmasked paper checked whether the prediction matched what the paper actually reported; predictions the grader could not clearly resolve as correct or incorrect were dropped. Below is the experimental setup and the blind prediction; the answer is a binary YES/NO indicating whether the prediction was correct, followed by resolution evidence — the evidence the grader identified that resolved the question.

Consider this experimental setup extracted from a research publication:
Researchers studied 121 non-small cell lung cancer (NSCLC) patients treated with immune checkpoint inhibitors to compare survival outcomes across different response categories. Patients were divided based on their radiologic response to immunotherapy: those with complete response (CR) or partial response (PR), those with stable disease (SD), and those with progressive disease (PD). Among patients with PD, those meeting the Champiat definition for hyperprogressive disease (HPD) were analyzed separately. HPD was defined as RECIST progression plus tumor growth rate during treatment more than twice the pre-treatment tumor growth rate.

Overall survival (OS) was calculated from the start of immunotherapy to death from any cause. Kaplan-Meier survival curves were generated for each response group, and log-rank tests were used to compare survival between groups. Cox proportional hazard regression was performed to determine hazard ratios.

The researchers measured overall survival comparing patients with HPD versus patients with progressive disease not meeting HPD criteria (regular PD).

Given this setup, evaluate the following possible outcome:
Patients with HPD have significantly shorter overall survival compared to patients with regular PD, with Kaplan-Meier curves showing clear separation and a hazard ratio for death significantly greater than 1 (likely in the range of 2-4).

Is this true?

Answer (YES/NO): NO